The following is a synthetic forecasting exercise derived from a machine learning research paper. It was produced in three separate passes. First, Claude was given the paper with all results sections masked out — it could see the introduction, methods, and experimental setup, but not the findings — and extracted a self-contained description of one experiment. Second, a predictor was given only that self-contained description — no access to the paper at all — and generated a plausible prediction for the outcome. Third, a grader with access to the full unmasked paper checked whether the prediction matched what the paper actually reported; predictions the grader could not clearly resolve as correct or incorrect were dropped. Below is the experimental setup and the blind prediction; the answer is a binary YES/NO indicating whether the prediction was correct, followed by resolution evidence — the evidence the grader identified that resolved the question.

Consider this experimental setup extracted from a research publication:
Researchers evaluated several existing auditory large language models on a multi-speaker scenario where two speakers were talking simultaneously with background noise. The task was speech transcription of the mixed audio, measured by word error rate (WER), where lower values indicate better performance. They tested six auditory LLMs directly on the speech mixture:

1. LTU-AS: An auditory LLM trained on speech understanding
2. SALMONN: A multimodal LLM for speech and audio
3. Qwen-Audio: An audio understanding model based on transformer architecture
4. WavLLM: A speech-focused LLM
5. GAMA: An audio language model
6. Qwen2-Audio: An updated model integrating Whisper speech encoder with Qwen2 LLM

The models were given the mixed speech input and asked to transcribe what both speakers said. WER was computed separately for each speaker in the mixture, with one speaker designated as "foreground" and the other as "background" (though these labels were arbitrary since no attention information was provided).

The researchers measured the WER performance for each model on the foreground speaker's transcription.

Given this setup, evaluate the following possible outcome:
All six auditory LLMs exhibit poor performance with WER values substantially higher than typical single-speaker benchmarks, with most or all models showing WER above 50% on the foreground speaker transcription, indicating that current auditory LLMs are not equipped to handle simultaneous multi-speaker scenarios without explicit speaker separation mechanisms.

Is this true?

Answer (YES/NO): YES